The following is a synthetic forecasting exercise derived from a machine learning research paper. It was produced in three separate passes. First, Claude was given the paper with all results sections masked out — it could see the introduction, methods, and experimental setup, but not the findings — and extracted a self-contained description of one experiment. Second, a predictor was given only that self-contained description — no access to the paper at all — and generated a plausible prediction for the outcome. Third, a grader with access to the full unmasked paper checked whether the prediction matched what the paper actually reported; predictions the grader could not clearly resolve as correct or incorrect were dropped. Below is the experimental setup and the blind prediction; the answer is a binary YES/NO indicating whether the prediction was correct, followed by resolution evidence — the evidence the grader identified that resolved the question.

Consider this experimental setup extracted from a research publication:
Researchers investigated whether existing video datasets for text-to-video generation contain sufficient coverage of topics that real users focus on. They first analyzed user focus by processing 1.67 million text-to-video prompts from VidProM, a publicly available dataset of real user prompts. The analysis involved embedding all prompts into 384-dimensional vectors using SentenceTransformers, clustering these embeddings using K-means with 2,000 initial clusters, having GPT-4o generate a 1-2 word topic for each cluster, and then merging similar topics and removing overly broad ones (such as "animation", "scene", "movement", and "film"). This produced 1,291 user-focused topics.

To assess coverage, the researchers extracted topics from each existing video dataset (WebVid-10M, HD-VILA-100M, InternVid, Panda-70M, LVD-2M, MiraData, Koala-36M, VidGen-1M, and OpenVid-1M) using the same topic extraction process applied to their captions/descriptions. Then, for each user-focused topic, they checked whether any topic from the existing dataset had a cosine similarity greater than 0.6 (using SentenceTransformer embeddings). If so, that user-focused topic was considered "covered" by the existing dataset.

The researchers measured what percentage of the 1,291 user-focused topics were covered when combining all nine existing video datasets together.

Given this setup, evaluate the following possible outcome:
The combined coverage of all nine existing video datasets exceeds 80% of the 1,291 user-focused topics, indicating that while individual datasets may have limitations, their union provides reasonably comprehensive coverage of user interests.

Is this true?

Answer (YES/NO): NO